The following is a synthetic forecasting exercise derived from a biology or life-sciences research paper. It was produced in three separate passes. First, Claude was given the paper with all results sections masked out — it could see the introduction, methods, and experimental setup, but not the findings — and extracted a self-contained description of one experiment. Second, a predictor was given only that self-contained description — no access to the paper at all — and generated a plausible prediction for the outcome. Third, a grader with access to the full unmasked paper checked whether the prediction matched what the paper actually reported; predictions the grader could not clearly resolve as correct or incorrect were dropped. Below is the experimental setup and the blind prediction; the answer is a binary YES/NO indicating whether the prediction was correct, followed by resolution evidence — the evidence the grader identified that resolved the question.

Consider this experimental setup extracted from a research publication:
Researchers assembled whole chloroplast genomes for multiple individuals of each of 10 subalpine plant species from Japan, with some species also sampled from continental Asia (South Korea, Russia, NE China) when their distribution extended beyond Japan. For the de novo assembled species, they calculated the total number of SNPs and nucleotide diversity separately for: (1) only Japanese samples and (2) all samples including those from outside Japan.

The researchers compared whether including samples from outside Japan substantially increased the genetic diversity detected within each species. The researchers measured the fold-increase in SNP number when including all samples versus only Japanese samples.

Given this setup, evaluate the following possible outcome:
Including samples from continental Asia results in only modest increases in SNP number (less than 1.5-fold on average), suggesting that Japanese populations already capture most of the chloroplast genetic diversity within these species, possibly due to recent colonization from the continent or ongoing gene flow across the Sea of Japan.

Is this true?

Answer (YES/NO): NO